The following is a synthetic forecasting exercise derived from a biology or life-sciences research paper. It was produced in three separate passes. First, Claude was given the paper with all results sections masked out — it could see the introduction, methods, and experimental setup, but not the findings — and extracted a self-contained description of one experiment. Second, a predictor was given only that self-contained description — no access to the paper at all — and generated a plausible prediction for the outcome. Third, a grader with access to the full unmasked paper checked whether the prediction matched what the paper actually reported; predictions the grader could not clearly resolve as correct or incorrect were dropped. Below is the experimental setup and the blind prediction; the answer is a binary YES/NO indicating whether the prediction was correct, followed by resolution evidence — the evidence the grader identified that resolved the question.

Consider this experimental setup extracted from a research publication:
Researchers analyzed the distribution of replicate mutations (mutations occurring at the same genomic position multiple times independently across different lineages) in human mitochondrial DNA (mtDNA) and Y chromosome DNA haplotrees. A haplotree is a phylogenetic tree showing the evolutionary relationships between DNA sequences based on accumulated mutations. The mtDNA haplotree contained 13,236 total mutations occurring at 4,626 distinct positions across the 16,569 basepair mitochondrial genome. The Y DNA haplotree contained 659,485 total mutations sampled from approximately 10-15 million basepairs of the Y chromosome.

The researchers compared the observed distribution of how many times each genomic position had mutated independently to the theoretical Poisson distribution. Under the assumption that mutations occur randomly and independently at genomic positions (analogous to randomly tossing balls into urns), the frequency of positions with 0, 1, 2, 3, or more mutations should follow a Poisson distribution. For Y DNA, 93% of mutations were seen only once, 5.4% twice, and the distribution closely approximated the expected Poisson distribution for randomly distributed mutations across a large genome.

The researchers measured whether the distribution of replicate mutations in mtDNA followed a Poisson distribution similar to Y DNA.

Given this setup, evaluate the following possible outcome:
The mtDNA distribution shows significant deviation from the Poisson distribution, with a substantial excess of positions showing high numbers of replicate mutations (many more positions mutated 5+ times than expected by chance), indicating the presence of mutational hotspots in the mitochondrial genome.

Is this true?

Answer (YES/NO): NO